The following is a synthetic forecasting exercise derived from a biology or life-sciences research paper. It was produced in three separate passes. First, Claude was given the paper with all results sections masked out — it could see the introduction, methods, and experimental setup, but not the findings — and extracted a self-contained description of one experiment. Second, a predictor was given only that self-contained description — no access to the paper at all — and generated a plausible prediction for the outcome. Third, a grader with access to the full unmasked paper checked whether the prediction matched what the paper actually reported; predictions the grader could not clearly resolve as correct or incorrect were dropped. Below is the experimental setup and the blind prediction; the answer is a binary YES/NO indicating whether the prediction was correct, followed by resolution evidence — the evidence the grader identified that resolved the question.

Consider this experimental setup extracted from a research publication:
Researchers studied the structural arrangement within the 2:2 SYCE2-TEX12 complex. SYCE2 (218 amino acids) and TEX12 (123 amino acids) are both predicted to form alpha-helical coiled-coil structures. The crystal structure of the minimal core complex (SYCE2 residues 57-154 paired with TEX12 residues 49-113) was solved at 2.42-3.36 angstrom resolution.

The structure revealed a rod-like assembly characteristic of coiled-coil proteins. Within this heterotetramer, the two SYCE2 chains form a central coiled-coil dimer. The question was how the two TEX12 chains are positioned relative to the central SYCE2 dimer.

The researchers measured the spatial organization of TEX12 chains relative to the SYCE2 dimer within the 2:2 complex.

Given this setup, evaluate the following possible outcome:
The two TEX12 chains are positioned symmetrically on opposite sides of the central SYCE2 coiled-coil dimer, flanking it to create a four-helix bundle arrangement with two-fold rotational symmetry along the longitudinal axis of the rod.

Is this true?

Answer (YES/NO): NO